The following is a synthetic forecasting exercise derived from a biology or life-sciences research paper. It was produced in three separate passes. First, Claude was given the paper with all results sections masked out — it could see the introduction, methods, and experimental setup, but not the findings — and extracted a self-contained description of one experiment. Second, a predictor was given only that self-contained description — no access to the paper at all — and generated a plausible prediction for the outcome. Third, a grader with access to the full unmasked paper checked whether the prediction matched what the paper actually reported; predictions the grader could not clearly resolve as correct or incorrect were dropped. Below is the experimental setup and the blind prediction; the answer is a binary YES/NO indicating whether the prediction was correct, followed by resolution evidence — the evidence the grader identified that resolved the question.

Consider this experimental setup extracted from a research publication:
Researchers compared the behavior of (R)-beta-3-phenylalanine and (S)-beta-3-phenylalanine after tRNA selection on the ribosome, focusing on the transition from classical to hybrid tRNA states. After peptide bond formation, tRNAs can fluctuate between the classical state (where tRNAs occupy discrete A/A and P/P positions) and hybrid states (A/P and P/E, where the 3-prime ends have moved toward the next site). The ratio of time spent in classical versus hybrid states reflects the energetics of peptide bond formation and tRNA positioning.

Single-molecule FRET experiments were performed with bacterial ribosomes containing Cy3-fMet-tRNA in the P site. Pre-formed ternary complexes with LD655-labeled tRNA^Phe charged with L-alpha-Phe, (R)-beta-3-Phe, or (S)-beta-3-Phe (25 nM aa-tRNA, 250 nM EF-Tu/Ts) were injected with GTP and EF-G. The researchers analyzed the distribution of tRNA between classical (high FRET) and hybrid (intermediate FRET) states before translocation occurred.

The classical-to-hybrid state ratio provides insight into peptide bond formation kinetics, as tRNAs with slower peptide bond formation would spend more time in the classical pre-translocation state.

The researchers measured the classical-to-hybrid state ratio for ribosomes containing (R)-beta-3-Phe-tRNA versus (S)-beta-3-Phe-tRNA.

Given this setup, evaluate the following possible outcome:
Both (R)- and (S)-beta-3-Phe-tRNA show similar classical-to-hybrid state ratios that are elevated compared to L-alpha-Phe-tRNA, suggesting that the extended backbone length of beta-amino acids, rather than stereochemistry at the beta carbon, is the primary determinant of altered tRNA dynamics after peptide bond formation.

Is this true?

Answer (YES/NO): NO